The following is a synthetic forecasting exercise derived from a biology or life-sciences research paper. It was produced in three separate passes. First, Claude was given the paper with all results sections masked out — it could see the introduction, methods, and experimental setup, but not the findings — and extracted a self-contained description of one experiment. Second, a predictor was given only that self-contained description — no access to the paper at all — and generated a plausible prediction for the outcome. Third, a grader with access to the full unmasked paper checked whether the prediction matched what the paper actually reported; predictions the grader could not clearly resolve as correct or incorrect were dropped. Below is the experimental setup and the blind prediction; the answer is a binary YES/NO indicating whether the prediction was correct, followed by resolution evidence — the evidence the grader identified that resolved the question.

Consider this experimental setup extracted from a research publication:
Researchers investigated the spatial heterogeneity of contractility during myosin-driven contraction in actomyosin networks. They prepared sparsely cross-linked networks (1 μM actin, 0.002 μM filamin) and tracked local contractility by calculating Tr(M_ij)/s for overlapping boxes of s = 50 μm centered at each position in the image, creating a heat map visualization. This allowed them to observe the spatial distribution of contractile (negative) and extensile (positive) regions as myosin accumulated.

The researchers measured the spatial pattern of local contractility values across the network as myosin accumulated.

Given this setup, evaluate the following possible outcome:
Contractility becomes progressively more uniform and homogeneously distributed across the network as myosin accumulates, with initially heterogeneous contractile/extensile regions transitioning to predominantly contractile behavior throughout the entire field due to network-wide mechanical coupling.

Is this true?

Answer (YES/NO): NO